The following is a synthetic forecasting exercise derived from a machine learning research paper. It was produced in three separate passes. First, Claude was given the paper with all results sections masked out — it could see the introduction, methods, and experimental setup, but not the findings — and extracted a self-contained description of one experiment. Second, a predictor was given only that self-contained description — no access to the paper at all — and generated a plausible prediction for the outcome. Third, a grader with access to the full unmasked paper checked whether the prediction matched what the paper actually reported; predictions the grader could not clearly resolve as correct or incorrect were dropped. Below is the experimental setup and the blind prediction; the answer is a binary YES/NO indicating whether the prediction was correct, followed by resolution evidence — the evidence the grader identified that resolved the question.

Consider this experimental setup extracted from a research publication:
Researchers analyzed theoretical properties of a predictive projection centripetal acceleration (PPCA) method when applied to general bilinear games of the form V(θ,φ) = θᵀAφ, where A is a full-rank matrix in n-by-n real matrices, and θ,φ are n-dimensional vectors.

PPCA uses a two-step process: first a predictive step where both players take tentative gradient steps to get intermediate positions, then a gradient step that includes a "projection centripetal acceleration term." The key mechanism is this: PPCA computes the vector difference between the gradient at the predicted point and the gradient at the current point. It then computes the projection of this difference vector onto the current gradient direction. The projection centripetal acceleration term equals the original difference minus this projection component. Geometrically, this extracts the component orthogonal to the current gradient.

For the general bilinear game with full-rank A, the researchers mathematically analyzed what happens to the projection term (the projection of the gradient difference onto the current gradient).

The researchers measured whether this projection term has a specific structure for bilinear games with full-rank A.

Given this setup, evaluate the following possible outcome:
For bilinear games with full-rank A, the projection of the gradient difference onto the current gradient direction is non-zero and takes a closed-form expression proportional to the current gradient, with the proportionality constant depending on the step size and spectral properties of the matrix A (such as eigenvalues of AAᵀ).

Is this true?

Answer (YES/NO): NO